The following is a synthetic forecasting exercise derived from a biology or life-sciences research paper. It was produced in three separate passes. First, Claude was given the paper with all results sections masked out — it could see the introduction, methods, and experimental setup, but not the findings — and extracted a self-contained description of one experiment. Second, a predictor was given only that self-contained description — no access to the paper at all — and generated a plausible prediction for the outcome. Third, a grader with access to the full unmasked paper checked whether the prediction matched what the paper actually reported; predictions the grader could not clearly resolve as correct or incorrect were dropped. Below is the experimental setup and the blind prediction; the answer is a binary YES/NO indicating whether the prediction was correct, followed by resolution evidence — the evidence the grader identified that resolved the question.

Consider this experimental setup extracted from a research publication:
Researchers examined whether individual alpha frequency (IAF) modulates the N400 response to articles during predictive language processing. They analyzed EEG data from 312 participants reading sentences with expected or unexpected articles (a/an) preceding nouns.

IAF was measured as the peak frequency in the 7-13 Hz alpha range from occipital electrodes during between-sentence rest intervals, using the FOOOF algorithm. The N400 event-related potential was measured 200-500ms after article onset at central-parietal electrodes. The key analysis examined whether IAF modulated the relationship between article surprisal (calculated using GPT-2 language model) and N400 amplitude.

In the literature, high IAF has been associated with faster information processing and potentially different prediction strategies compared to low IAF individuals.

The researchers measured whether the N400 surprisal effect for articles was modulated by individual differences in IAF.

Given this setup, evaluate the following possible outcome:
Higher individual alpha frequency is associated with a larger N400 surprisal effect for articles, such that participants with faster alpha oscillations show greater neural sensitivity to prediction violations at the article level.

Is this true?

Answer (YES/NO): NO